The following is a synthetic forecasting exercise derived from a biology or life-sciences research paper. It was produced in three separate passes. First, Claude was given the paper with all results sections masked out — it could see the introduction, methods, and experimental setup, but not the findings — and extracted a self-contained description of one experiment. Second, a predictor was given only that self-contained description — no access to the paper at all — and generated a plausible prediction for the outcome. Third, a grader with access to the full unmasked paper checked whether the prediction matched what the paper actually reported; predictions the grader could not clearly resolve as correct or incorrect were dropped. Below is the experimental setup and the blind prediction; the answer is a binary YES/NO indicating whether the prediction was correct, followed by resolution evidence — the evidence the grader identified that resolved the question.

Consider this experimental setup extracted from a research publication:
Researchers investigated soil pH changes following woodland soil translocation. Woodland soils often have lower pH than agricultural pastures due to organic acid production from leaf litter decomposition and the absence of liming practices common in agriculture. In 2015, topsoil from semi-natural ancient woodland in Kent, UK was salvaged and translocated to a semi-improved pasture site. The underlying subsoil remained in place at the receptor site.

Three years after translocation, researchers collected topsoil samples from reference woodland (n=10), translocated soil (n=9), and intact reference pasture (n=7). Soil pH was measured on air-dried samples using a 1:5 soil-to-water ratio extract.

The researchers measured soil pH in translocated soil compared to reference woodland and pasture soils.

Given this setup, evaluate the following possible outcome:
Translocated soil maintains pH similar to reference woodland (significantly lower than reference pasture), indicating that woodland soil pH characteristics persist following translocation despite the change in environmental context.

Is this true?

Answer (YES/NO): NO